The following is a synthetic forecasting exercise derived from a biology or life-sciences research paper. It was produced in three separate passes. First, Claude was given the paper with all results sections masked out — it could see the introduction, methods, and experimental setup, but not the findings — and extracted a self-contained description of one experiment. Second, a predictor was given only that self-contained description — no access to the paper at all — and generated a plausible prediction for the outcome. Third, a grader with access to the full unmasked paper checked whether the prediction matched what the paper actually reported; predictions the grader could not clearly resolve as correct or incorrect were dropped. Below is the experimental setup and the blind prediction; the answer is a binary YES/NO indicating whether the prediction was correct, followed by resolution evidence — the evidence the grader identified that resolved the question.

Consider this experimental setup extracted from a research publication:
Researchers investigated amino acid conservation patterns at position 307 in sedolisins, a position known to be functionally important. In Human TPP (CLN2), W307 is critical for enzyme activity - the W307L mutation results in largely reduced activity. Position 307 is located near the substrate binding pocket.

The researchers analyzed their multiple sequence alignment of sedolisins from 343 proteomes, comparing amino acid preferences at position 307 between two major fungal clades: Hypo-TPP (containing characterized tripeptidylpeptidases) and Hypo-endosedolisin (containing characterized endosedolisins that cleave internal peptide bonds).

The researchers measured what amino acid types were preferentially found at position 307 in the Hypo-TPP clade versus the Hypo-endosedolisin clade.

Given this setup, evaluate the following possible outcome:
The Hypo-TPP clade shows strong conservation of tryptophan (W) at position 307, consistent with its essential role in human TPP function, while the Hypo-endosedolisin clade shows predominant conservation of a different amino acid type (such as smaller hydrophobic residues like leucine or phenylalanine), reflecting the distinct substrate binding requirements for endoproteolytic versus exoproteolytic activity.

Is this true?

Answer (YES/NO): NO